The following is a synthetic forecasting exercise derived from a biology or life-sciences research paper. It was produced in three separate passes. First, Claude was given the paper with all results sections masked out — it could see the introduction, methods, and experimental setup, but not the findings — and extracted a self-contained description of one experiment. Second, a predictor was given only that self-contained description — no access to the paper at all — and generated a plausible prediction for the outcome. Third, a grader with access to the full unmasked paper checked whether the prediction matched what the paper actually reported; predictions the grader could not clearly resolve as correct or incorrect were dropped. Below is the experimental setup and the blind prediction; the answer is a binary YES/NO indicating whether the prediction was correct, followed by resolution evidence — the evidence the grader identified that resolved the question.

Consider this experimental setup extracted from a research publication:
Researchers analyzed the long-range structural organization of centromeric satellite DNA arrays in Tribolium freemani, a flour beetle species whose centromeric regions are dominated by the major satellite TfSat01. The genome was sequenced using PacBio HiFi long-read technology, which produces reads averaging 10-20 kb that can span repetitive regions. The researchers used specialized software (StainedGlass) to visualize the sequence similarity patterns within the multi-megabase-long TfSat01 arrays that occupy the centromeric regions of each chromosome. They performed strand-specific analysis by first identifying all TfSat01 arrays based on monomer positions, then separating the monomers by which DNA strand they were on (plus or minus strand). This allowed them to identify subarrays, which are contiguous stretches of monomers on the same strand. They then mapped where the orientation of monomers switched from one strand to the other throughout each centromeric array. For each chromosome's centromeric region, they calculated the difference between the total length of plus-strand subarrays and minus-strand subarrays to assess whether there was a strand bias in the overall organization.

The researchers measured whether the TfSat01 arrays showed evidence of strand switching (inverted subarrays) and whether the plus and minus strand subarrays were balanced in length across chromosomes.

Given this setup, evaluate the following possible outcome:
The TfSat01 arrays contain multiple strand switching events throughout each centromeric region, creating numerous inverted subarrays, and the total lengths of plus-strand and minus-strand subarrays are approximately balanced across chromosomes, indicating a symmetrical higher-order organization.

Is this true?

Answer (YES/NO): NO